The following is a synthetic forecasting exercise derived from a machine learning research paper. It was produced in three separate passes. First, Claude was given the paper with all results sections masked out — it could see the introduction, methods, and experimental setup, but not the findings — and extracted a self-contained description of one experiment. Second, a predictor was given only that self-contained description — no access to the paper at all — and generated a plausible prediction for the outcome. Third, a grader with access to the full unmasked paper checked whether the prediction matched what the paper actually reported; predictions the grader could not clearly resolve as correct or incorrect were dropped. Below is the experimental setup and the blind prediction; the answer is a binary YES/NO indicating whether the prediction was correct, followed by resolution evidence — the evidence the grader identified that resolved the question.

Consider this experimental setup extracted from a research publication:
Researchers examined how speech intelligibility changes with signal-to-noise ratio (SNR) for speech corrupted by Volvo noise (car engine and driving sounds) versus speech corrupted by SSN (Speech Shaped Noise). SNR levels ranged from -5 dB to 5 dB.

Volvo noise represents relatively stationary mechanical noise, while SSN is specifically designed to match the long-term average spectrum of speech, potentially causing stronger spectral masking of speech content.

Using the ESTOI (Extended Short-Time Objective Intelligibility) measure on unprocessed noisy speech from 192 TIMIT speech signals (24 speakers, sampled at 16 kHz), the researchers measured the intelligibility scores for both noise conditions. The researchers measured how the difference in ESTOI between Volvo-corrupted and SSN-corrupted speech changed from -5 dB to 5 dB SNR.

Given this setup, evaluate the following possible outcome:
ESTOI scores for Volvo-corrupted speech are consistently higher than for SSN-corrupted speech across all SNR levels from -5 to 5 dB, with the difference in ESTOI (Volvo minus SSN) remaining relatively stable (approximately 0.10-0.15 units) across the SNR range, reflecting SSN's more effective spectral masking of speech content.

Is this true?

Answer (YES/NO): NO